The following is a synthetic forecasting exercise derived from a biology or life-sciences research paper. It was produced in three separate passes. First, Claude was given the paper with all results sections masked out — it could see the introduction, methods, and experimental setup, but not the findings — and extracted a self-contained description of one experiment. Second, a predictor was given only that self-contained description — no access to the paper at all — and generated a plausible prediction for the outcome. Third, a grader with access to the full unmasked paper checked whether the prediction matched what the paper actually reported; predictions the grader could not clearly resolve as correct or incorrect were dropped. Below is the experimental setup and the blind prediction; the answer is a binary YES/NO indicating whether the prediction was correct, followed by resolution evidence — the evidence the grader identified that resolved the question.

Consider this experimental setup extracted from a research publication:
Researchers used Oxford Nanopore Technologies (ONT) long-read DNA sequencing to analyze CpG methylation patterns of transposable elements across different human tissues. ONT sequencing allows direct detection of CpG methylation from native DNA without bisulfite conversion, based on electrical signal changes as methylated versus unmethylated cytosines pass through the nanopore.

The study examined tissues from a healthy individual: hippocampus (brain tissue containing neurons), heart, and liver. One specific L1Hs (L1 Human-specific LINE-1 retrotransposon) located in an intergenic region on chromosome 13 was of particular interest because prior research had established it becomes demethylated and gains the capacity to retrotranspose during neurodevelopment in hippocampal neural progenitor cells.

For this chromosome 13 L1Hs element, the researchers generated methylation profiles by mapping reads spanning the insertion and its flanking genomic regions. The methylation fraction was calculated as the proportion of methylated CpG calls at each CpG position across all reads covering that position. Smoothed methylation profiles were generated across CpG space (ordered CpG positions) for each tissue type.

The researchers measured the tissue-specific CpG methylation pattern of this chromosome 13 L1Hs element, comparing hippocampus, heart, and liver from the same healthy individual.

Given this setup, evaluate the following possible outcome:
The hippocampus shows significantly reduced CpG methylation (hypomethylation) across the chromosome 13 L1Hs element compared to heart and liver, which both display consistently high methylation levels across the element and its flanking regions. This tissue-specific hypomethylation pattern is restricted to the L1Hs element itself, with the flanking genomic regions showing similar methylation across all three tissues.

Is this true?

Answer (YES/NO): NO